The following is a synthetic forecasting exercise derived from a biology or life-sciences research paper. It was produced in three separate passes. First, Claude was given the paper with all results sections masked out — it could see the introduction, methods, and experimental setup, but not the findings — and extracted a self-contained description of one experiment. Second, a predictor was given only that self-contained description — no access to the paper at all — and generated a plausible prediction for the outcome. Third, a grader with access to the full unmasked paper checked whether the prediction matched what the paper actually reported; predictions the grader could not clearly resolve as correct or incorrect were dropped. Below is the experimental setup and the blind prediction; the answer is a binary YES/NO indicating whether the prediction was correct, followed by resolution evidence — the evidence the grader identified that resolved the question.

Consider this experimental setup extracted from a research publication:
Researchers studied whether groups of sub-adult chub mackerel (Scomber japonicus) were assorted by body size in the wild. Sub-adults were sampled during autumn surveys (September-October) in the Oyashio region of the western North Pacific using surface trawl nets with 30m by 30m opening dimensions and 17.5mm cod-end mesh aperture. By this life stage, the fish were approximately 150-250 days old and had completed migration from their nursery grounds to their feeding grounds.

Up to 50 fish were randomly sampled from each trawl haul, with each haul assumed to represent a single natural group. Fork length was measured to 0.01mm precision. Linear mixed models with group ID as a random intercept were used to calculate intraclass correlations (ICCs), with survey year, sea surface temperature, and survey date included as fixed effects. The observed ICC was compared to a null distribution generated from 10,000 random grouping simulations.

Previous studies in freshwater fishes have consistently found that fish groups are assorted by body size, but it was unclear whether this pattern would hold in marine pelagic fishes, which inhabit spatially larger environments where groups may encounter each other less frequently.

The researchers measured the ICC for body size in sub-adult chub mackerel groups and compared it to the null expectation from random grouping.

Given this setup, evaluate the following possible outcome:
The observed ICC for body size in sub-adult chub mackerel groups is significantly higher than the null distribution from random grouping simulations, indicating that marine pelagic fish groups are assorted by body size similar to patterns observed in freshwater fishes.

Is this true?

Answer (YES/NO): YES